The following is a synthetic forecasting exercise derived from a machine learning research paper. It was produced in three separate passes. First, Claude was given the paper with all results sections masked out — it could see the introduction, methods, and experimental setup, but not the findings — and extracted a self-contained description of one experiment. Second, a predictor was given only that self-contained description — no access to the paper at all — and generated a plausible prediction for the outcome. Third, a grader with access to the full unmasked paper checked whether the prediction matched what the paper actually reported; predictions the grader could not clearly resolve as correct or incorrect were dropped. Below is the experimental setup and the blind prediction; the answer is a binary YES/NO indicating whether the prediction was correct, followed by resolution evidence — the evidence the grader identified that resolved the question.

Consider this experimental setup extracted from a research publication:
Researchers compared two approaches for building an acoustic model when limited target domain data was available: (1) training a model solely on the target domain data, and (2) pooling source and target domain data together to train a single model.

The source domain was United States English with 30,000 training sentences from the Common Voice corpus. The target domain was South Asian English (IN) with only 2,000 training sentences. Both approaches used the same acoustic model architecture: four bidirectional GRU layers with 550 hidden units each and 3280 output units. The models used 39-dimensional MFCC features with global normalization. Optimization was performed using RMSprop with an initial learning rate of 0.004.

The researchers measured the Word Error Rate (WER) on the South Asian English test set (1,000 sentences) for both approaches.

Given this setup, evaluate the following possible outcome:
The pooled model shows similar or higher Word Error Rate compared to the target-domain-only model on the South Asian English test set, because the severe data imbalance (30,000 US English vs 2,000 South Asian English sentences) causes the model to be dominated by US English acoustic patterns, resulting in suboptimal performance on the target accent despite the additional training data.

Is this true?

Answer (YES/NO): YES